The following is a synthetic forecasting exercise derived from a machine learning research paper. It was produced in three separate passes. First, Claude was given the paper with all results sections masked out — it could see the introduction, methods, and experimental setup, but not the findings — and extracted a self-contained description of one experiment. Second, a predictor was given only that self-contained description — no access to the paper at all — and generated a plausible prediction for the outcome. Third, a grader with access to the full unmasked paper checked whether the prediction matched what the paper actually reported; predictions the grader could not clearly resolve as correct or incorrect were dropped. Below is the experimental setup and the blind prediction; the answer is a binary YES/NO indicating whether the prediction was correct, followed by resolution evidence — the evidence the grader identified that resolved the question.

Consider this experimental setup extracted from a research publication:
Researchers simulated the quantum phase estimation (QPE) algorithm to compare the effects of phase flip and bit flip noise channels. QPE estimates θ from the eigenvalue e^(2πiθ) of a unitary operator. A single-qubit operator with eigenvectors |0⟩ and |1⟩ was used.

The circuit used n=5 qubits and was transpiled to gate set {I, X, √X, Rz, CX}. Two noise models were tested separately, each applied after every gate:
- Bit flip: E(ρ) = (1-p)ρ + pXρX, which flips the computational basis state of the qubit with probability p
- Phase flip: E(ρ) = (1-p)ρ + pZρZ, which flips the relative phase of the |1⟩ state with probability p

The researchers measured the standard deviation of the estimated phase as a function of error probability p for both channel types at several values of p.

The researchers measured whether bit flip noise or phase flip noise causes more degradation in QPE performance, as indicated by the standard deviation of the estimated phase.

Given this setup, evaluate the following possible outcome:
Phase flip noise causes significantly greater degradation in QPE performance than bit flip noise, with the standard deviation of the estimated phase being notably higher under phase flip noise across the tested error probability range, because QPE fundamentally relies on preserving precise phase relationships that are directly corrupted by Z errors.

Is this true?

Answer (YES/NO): NO